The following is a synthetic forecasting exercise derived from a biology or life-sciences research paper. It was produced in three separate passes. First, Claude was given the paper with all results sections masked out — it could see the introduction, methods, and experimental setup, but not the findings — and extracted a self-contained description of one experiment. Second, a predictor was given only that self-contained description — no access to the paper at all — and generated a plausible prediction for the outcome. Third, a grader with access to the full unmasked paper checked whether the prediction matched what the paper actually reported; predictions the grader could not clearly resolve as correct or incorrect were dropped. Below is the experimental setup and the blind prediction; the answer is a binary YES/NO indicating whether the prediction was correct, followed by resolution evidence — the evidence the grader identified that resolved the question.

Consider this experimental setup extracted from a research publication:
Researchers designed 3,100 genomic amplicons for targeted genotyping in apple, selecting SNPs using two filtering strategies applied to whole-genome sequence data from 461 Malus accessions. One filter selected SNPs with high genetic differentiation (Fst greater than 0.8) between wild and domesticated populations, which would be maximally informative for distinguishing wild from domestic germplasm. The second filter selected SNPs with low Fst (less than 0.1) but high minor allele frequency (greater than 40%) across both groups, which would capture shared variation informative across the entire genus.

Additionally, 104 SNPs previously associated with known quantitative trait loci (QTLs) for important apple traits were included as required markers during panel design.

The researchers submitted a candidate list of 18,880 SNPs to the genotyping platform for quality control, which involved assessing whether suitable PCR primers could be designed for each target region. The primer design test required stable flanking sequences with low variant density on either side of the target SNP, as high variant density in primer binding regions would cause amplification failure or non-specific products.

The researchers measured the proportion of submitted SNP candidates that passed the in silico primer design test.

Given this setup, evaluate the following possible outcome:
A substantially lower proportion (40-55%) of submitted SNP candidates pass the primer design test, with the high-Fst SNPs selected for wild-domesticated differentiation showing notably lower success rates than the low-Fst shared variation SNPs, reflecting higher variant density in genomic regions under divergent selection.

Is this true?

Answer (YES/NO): NO